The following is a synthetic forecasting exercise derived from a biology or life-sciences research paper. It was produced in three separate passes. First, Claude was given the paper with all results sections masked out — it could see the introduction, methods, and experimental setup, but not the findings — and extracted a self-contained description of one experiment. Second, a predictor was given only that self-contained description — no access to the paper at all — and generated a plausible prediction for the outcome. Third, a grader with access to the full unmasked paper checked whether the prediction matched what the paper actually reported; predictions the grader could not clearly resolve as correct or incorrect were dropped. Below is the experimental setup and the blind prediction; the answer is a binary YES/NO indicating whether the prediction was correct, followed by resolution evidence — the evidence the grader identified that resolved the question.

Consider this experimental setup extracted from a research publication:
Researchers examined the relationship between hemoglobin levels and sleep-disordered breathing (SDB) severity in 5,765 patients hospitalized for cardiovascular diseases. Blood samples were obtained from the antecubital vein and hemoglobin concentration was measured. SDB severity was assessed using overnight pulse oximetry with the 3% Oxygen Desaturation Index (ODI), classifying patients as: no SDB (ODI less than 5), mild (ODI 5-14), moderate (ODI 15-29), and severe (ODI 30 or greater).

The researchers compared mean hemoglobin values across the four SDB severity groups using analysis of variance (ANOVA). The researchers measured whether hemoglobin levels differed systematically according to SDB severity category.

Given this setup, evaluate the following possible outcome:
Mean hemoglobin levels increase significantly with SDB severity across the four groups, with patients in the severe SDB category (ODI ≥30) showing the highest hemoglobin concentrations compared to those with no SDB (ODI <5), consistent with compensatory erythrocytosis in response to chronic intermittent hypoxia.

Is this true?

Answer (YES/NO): NO